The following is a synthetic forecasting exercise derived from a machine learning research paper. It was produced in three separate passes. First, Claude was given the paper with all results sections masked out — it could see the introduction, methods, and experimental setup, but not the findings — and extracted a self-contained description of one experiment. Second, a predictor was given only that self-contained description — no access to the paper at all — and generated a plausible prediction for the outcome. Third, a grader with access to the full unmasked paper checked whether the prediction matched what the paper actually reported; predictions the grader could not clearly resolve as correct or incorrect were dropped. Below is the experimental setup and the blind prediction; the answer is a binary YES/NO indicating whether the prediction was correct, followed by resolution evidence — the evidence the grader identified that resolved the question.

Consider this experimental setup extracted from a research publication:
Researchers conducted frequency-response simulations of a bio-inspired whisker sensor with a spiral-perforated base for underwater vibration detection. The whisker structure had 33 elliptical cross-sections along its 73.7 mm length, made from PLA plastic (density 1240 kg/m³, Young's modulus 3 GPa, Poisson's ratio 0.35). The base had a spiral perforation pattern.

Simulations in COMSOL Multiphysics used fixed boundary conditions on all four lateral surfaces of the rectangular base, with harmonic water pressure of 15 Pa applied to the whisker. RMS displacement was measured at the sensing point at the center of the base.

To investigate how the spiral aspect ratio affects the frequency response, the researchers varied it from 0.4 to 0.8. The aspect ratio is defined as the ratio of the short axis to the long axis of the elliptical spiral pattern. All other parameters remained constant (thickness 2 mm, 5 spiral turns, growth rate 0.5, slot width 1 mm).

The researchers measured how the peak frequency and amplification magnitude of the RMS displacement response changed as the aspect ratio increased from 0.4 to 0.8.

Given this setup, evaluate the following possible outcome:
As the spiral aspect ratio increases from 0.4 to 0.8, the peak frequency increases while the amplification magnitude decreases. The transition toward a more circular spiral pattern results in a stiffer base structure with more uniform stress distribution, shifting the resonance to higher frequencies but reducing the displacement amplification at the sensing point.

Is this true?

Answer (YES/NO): NO